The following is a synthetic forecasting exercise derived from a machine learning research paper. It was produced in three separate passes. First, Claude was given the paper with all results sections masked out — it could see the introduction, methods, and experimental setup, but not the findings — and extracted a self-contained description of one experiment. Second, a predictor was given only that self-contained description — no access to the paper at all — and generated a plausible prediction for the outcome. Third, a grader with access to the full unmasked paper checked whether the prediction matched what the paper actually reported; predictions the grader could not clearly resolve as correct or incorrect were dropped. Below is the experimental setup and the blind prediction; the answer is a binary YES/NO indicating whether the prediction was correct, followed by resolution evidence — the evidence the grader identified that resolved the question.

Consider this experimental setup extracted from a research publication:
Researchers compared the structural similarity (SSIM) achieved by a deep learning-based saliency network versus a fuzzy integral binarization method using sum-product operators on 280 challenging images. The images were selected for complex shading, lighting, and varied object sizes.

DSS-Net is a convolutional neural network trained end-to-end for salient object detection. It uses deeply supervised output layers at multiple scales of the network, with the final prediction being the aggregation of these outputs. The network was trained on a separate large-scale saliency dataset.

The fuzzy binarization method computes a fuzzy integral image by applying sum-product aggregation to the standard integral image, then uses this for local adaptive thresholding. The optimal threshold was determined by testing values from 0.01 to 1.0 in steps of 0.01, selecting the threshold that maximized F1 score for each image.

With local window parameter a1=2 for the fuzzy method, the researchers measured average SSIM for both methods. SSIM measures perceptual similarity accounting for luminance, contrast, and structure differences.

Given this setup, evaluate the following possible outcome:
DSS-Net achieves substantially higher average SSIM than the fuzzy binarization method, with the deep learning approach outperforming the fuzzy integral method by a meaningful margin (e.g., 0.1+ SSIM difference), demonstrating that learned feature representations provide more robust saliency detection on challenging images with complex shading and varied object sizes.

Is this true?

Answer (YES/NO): NO